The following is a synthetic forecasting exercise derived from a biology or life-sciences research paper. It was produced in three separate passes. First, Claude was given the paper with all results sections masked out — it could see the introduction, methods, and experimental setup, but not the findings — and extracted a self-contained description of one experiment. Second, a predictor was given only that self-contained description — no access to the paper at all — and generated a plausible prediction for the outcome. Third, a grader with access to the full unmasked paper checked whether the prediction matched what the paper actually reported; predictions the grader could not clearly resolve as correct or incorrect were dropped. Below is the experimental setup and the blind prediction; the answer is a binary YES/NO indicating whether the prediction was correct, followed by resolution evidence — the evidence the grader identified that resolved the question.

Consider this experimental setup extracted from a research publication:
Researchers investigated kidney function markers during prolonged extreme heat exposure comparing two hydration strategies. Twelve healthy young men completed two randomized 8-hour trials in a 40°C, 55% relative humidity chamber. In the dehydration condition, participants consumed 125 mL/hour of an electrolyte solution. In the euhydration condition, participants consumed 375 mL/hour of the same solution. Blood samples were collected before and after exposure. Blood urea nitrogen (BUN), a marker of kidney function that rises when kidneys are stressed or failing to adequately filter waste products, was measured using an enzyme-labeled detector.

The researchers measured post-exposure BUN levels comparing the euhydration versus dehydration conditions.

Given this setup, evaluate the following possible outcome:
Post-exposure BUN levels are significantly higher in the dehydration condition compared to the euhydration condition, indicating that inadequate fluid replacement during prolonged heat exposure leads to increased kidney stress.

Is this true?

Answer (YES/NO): NO